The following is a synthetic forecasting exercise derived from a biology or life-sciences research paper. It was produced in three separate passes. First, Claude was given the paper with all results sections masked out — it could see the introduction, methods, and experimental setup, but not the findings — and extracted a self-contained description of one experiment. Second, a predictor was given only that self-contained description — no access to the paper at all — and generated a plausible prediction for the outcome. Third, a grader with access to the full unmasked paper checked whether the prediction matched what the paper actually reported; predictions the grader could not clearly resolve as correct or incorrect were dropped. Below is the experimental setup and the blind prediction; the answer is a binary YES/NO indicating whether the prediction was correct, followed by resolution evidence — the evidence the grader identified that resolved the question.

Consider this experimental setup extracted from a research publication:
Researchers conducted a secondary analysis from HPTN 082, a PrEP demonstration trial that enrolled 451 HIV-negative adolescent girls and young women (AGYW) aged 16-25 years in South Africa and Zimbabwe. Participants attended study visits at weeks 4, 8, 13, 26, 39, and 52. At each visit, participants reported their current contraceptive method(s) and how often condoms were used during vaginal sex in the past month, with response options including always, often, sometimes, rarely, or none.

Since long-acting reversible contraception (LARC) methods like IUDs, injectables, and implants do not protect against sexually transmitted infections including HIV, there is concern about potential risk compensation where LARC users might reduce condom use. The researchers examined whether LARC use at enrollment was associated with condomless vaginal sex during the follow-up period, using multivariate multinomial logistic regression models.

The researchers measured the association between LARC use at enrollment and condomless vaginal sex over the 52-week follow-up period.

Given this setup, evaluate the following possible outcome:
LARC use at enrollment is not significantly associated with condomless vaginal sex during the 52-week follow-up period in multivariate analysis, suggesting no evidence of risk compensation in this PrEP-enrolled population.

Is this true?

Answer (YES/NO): NO